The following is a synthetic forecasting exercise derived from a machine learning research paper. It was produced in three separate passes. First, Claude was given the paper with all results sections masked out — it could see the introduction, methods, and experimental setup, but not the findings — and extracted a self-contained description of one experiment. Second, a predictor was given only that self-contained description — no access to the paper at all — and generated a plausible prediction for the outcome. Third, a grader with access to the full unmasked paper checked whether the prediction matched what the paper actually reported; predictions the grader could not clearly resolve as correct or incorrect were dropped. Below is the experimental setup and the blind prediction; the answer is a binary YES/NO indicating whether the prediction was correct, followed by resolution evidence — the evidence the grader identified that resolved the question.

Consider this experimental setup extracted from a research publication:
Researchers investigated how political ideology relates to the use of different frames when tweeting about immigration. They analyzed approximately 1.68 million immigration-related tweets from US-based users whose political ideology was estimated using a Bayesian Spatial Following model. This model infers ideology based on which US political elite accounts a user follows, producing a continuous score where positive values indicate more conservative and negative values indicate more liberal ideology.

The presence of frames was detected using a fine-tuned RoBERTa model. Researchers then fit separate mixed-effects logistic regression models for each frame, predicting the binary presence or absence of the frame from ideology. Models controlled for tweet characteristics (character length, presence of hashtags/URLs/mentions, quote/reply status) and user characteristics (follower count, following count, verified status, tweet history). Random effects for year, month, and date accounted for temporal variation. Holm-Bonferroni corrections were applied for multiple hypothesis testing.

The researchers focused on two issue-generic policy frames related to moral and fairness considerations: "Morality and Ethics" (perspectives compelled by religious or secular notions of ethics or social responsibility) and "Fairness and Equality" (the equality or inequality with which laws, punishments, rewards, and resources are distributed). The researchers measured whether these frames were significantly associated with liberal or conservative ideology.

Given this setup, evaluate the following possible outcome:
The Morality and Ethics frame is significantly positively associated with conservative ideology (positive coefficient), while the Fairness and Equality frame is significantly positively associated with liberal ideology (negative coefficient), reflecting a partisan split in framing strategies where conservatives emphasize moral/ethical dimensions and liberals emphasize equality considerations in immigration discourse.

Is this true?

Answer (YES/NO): NO